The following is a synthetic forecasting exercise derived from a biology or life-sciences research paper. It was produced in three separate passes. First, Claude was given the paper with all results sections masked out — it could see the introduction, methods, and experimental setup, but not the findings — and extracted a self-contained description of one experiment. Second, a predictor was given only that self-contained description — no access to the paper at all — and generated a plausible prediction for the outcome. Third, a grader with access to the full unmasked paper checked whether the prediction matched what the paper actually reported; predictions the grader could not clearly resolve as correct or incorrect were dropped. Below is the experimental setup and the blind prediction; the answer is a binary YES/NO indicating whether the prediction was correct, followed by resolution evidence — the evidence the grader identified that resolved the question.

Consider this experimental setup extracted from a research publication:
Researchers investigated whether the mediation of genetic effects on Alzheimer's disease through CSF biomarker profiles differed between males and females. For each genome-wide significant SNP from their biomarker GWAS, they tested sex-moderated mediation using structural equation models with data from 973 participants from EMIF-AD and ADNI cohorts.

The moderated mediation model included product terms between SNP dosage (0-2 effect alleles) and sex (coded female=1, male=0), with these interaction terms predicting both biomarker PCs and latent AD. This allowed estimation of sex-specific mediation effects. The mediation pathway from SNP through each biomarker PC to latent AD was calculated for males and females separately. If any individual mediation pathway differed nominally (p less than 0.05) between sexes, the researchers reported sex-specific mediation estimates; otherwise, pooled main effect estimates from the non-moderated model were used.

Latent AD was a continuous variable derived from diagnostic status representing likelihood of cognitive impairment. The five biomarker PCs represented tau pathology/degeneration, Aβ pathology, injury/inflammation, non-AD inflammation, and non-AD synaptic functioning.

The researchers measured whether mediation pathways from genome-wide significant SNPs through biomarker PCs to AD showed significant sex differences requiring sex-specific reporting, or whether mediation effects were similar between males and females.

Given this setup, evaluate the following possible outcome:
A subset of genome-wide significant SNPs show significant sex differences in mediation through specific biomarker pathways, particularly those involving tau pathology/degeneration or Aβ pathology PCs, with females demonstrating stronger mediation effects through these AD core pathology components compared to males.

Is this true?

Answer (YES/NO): NO